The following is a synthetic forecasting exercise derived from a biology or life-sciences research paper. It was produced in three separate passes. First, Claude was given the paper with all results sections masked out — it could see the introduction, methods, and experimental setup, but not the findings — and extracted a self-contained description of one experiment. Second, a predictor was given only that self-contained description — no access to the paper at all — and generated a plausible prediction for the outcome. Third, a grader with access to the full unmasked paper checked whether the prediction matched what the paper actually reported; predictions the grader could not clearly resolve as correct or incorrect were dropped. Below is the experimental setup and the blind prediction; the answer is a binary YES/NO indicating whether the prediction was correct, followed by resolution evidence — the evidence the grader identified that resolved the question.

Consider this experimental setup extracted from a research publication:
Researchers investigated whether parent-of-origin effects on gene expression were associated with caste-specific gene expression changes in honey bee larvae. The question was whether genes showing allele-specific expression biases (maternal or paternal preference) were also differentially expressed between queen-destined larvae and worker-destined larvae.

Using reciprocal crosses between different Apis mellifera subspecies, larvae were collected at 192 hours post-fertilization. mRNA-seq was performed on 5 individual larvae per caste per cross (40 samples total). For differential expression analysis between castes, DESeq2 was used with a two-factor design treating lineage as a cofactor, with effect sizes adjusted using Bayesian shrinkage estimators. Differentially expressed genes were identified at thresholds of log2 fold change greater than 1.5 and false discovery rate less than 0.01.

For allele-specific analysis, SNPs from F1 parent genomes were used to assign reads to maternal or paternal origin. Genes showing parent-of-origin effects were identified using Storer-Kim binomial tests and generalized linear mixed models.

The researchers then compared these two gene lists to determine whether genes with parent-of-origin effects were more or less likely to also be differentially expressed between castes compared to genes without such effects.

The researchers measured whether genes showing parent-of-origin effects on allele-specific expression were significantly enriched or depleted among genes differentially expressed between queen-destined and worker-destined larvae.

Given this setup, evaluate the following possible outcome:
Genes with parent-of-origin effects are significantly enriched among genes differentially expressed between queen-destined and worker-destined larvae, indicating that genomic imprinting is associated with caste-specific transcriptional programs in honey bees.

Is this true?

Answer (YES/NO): YES